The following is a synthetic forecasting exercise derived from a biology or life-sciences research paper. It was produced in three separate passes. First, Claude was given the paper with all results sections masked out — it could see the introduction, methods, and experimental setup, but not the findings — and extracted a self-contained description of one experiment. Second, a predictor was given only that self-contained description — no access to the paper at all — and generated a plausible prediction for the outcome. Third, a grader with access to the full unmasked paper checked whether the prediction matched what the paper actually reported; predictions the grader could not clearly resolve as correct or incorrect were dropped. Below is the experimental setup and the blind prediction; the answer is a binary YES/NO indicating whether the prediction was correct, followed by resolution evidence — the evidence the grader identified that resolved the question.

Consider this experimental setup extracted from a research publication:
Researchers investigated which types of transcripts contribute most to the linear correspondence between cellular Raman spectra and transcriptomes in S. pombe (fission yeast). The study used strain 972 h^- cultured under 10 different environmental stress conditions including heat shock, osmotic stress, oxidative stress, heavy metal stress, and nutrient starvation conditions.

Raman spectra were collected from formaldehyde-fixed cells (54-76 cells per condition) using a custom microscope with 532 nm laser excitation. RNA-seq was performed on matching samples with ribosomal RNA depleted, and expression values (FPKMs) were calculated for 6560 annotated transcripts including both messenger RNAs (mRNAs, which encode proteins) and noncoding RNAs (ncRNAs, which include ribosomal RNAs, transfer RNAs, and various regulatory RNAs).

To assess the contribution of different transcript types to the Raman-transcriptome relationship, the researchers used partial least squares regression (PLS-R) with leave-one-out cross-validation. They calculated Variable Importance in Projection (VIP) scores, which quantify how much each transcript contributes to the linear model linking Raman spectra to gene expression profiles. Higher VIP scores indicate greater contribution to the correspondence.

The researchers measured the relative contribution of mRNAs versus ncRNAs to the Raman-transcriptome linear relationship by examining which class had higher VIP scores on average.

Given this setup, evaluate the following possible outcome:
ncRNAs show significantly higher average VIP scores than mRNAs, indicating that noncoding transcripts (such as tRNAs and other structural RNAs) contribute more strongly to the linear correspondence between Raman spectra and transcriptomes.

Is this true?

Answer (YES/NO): YES